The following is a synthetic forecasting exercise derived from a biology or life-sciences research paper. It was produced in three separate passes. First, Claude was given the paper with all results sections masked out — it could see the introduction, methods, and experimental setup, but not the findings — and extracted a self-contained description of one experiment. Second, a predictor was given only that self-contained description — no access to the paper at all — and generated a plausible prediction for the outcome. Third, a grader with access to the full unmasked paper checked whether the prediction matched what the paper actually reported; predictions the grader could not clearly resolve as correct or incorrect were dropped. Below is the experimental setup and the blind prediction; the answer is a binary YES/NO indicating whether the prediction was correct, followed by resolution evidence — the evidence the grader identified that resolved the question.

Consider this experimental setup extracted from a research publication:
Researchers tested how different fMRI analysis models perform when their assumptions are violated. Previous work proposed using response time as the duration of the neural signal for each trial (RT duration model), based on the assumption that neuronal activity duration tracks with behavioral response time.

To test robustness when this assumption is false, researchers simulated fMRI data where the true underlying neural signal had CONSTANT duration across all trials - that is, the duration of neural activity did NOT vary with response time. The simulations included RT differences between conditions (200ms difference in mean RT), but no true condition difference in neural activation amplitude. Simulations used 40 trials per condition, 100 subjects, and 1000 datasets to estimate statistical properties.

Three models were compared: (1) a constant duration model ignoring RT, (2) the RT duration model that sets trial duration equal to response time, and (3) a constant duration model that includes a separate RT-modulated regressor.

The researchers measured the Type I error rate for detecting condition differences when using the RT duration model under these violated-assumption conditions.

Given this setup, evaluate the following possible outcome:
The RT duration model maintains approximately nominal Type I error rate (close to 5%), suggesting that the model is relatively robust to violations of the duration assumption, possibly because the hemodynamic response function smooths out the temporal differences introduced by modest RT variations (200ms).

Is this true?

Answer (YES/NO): NO